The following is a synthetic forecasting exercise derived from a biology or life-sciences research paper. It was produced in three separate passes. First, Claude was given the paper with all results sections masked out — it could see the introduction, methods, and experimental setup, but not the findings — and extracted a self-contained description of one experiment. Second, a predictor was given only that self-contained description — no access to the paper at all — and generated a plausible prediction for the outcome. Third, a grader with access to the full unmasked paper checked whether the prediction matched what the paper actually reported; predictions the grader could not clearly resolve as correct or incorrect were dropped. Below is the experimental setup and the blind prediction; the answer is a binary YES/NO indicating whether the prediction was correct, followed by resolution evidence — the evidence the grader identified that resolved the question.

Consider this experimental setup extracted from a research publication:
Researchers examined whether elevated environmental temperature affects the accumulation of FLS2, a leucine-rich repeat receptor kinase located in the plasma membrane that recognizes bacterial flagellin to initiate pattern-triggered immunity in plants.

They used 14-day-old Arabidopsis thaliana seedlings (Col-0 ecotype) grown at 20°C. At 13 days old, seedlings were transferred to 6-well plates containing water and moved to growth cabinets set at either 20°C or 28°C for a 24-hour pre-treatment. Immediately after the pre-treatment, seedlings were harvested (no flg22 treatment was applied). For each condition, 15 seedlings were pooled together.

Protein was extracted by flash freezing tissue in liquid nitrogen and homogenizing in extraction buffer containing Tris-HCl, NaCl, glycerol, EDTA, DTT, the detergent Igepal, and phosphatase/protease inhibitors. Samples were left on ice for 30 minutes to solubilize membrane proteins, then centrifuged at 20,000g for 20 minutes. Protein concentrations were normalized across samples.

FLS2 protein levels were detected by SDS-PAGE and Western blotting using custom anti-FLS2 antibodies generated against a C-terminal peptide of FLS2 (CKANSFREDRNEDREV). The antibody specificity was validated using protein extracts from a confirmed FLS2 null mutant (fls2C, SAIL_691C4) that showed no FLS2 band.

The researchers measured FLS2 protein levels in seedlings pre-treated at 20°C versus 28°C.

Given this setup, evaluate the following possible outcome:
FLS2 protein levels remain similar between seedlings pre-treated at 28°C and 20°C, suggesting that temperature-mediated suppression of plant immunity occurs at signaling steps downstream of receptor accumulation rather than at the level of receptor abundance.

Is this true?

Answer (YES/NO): NO